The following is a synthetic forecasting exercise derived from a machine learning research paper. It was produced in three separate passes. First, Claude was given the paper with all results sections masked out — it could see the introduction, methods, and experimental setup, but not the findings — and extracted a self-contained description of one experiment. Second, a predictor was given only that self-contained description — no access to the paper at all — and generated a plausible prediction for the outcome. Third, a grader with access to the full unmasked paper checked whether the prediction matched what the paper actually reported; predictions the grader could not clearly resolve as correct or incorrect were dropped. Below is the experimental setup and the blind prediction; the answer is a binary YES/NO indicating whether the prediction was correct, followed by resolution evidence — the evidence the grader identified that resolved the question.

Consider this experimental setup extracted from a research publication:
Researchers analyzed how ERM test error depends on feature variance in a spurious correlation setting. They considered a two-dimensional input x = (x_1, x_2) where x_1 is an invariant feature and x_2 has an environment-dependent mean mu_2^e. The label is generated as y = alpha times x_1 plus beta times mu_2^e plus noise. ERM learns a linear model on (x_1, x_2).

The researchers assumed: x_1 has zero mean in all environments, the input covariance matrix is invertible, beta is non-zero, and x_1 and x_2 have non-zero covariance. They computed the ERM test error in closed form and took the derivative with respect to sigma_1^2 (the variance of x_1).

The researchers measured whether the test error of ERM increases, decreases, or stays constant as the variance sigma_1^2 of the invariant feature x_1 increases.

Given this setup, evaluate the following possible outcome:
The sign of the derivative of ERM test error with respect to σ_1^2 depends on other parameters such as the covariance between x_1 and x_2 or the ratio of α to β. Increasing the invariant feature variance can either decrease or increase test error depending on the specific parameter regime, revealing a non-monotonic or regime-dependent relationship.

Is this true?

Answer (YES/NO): NO